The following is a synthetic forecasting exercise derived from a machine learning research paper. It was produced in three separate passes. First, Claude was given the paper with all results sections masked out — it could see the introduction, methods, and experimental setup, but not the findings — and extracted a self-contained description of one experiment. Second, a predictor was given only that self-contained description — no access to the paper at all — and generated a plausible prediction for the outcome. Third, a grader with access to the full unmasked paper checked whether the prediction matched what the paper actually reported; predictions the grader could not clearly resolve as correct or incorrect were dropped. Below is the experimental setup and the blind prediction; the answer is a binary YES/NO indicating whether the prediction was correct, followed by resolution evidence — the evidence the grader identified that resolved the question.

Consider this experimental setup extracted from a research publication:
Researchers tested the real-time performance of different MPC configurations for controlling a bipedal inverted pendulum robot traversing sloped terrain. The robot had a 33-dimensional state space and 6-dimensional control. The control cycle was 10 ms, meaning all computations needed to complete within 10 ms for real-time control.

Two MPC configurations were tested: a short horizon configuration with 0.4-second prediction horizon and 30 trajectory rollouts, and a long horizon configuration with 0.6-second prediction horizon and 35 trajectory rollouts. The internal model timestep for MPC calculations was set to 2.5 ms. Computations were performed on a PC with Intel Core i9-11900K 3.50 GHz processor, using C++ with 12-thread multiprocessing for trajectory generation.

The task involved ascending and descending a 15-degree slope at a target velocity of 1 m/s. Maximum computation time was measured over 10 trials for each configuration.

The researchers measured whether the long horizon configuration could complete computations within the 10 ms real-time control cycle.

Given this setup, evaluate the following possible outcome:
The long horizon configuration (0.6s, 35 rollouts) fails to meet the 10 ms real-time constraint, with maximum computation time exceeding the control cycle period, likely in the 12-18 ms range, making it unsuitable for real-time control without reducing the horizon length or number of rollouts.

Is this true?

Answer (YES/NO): NO